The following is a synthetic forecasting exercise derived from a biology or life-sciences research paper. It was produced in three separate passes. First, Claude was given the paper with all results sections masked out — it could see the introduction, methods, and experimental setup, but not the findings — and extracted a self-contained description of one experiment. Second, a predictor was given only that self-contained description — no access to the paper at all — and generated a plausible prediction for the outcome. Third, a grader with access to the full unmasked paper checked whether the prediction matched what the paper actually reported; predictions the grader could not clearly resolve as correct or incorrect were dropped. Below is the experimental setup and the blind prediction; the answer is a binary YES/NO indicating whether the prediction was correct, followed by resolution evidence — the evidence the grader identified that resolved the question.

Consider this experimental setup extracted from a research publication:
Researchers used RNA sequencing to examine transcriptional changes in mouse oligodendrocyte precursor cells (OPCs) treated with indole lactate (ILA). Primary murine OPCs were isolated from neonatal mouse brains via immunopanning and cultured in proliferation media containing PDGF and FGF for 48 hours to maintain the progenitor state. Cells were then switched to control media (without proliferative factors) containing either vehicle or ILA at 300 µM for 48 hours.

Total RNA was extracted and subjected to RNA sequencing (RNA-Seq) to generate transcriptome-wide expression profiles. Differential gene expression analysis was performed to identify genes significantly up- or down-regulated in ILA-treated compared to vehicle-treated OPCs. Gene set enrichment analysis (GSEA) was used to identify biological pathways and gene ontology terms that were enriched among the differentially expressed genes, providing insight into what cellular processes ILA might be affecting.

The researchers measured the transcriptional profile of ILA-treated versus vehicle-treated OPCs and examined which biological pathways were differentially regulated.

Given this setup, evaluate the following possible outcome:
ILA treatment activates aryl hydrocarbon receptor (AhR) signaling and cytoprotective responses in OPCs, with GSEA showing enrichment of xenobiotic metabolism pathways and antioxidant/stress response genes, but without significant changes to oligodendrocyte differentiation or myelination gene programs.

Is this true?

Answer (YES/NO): NO